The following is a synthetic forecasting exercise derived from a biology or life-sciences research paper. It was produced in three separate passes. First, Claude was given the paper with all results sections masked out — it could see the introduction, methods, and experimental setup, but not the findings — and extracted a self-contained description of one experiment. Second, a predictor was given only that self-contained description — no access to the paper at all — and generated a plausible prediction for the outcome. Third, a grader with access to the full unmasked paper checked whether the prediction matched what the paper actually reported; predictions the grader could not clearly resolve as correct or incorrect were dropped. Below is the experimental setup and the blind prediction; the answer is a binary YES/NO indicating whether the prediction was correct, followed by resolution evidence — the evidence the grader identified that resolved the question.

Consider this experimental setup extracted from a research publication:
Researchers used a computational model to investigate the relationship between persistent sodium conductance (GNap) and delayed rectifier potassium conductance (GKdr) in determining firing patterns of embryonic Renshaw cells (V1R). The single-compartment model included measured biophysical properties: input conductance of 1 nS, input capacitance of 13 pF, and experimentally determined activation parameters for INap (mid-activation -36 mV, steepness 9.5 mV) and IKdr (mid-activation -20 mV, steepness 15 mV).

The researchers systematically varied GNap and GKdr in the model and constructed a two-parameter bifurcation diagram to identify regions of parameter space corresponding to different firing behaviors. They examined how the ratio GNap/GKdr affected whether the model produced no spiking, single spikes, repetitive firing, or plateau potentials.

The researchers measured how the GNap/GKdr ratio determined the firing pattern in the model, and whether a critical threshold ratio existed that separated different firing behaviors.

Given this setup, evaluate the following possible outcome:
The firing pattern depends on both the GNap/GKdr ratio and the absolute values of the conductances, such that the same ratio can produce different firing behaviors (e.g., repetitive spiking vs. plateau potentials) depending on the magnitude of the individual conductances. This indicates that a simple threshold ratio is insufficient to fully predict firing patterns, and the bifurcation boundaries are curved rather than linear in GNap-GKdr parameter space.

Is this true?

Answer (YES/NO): YES